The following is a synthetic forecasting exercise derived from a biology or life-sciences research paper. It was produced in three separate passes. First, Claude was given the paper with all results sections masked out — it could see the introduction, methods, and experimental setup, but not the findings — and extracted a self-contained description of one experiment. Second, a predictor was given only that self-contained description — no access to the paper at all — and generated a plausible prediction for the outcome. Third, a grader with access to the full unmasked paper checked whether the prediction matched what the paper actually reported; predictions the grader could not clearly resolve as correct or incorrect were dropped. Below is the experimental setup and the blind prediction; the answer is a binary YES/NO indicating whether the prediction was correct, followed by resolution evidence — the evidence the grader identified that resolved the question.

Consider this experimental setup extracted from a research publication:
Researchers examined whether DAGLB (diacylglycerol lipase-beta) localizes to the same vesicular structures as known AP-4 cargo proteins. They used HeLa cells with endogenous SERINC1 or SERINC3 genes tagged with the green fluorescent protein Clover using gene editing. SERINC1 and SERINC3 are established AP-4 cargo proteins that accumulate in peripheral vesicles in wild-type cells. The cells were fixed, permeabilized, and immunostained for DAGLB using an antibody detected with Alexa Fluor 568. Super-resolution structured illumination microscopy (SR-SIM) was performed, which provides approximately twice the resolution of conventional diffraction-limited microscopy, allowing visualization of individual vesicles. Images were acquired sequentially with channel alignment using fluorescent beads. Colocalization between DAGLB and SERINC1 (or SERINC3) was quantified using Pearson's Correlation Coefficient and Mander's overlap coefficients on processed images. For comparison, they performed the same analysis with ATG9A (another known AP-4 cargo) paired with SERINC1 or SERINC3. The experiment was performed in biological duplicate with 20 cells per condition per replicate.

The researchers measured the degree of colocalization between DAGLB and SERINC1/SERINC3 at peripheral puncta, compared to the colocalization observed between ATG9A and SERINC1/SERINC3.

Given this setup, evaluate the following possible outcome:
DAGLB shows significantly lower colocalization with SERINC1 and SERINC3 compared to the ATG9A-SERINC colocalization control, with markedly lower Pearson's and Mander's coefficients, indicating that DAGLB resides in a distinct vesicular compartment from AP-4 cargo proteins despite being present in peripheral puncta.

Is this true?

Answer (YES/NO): NO